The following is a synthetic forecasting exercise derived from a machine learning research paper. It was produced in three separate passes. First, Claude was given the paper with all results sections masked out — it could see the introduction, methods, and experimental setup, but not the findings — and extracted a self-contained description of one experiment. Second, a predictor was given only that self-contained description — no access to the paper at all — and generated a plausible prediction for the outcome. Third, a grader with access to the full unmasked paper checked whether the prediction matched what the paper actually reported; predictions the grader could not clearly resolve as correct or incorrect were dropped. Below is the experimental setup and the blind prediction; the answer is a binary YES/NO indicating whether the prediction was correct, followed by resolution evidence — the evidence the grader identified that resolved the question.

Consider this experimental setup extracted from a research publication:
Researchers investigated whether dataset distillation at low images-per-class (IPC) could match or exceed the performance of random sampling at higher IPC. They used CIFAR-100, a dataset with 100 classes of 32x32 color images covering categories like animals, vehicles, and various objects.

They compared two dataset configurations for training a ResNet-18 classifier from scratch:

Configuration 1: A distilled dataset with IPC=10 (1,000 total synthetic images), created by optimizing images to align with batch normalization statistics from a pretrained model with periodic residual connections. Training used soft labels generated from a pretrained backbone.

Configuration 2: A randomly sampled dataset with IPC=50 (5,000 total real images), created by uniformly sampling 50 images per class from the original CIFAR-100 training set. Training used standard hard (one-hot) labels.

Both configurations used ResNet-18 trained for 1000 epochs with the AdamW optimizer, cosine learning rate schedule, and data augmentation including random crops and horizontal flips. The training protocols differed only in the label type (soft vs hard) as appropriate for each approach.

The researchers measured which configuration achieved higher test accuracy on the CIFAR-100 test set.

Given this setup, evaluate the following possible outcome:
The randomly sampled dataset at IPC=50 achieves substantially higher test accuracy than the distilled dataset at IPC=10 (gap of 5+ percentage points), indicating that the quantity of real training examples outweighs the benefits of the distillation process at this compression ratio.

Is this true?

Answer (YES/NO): NO